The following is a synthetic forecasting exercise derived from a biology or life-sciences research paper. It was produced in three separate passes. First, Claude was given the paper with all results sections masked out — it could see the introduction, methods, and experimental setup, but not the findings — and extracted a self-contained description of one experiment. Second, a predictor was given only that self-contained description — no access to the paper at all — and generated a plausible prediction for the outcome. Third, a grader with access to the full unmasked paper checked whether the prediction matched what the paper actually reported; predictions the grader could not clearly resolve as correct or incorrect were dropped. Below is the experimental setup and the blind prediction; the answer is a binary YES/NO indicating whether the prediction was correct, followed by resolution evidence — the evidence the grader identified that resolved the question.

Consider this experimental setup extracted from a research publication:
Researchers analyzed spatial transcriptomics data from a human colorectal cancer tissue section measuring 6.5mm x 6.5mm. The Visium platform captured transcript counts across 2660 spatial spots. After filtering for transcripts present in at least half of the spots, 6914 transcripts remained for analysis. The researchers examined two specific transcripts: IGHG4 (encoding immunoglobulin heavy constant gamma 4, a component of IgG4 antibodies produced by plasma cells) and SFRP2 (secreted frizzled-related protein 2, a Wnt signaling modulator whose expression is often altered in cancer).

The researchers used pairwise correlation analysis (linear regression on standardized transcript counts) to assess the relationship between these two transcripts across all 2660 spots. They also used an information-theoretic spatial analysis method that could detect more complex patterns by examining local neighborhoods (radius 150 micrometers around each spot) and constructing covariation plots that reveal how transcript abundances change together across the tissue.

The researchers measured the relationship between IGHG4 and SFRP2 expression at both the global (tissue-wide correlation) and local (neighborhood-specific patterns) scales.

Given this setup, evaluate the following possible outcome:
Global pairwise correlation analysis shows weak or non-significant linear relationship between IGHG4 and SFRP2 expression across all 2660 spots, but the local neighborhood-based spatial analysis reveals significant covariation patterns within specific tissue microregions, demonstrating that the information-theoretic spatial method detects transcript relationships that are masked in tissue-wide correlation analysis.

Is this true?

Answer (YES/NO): NO